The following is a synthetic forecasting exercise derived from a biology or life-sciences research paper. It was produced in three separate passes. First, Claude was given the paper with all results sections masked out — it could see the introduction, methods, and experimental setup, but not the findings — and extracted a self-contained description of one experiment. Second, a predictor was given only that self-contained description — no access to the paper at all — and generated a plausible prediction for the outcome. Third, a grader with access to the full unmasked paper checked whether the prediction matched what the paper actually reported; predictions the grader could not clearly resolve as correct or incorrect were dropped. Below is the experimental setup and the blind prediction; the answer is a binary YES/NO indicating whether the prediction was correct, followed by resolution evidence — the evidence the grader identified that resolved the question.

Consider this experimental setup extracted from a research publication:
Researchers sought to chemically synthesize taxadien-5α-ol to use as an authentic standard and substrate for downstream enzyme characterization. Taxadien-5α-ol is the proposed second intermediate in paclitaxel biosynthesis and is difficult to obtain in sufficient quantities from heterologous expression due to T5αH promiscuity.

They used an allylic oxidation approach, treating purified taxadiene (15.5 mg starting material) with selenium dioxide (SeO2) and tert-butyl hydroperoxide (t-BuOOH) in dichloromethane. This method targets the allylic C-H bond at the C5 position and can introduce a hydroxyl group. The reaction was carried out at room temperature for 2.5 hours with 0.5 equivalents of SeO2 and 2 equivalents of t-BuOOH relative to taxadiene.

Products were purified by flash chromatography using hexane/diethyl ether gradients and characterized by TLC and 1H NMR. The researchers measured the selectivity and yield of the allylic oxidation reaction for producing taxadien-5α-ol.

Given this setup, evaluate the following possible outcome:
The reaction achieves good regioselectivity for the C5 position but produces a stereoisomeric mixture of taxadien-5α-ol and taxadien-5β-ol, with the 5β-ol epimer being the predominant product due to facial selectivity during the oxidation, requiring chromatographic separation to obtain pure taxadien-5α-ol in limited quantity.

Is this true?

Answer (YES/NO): NO